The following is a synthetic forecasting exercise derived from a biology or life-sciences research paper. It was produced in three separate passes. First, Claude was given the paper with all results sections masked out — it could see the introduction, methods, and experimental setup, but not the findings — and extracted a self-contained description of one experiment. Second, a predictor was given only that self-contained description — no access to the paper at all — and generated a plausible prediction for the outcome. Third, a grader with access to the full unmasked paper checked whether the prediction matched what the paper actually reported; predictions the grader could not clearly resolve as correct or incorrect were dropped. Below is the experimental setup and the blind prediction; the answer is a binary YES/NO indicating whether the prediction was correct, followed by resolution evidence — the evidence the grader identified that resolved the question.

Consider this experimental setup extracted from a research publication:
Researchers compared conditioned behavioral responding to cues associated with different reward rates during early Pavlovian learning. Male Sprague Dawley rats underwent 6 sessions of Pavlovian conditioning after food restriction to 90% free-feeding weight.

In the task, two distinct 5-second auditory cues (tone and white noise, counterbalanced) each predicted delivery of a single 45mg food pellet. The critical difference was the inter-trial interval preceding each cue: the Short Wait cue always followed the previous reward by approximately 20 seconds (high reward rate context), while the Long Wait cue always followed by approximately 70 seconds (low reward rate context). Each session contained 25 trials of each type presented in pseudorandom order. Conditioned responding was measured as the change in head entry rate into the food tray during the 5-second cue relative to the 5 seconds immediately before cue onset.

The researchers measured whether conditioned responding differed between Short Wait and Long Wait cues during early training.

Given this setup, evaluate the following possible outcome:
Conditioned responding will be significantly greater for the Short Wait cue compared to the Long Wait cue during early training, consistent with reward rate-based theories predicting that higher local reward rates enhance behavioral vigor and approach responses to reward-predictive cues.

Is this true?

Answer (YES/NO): NO